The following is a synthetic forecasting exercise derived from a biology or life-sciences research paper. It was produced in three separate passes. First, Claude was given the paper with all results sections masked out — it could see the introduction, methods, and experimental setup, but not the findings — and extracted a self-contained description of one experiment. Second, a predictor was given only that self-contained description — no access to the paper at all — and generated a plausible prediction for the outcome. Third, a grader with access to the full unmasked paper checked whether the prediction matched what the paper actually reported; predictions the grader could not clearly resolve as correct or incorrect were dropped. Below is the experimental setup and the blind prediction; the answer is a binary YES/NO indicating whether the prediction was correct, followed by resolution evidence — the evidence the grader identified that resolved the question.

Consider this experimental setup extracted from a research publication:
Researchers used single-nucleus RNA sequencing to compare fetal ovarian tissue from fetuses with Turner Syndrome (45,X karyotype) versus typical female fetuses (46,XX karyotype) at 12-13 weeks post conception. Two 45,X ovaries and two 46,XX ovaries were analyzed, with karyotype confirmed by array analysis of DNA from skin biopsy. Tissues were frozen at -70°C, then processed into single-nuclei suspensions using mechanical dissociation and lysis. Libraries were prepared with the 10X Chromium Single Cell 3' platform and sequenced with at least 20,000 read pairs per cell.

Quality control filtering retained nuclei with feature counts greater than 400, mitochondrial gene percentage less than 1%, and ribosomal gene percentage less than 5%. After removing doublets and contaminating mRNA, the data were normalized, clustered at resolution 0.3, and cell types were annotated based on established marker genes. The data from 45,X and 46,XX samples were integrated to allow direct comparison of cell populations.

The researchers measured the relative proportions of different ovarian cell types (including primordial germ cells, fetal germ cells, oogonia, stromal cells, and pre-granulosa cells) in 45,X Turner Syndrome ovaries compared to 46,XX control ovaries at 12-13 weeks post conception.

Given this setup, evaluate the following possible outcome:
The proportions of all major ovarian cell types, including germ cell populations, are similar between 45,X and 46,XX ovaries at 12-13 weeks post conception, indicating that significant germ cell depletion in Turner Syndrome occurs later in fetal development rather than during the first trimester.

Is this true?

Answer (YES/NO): NO